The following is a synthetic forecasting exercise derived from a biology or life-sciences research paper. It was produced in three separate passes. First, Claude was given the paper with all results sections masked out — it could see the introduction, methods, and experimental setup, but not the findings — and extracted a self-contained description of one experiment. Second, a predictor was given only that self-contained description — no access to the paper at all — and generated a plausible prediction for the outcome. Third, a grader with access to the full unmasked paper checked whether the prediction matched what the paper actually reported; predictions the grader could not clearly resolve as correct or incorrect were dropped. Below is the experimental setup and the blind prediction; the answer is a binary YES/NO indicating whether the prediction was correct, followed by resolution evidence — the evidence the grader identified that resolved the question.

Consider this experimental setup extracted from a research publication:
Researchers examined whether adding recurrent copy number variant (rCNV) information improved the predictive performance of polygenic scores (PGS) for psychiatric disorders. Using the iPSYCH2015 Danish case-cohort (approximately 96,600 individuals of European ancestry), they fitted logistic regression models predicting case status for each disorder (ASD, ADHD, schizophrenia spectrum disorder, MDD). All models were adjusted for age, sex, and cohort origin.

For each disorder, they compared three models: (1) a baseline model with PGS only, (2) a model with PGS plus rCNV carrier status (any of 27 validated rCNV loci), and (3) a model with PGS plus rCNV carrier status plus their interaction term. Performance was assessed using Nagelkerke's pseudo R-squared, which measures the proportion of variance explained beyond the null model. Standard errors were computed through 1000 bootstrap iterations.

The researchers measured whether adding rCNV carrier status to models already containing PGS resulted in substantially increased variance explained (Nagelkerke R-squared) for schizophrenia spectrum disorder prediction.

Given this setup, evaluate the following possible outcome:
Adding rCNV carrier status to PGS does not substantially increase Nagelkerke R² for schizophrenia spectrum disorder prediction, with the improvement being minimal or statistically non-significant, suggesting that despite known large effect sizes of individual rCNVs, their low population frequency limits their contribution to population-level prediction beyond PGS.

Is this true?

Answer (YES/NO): NO